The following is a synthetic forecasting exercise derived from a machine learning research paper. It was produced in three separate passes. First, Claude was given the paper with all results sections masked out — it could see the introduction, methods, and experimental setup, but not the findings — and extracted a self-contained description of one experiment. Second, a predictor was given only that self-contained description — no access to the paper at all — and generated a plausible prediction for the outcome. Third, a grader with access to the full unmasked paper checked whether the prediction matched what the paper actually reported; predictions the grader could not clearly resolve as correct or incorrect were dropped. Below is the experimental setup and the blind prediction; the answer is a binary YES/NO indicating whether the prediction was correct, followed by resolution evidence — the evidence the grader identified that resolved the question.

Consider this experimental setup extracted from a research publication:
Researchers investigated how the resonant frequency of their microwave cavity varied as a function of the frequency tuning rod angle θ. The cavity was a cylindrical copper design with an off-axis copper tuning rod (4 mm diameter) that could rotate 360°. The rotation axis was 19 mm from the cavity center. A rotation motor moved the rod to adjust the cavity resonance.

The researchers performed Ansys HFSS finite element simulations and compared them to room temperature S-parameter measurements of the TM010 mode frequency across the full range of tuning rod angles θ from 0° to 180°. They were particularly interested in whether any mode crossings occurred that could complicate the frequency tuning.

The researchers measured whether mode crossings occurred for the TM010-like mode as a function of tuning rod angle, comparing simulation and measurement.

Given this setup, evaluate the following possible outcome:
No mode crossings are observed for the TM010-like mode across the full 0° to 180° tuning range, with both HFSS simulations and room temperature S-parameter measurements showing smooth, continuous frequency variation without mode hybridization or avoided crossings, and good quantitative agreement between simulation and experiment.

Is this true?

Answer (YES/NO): YES